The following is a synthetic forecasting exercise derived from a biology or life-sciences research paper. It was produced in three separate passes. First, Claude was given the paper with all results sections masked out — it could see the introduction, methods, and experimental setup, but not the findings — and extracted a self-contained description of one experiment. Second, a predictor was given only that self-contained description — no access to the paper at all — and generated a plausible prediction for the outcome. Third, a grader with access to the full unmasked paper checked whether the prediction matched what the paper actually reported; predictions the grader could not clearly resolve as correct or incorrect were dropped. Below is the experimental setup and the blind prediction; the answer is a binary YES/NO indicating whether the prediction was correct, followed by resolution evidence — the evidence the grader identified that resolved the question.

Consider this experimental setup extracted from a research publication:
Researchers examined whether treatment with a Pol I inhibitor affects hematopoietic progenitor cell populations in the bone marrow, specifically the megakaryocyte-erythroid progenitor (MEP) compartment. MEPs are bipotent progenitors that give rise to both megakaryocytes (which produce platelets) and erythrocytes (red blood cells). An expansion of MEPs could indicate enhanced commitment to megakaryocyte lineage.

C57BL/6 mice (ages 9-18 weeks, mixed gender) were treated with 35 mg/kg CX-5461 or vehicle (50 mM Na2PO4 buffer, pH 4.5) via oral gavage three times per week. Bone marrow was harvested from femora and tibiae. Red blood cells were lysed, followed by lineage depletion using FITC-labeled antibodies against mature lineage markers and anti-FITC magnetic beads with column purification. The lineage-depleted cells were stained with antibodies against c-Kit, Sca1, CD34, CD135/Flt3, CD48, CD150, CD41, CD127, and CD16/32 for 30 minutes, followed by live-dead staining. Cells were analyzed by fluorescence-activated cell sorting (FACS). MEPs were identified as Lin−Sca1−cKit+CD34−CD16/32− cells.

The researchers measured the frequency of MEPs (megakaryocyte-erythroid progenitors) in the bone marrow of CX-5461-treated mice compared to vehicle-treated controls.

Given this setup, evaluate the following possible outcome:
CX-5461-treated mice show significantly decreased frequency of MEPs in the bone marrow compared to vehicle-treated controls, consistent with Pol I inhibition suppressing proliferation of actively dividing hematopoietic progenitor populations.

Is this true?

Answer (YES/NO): NO